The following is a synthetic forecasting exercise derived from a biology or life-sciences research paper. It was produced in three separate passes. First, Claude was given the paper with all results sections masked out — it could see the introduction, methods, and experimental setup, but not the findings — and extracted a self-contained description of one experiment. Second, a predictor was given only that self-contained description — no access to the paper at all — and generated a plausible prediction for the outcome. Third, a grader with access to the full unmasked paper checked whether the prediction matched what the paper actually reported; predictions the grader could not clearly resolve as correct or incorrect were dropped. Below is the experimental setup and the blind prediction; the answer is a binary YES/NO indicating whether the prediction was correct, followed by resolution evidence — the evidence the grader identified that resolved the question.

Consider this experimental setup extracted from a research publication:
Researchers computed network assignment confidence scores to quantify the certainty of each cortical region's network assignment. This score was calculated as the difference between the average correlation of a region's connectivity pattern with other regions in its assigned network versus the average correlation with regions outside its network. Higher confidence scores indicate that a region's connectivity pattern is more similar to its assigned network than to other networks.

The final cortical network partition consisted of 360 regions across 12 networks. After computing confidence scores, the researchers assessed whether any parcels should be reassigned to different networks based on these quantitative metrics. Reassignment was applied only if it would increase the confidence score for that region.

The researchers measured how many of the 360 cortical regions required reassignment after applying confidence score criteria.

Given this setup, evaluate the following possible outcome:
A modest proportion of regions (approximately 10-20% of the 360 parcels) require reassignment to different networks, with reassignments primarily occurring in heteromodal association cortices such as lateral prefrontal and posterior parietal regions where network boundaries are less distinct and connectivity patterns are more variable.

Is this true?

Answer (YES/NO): NO